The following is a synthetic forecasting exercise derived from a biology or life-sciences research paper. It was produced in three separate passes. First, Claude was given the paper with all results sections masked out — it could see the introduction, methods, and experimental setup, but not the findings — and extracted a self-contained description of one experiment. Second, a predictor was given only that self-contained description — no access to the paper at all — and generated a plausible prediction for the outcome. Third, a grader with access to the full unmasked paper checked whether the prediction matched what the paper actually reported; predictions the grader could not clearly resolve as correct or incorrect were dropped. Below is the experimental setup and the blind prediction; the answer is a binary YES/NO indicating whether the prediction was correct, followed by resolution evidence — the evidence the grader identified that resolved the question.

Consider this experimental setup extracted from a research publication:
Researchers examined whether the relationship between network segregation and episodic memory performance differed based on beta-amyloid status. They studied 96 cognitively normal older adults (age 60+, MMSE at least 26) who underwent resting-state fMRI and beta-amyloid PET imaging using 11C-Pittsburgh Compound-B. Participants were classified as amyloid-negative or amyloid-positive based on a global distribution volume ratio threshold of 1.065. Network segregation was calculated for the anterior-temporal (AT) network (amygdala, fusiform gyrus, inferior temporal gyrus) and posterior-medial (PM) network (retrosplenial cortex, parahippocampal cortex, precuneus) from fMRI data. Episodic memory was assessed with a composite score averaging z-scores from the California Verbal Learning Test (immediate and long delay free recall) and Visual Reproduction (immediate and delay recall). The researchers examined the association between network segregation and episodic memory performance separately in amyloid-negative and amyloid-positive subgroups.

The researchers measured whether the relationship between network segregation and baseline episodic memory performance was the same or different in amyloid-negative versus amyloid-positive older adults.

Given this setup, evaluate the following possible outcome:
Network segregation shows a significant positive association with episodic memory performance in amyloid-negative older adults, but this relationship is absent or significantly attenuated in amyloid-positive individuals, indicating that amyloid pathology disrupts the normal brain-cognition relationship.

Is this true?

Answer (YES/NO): NO